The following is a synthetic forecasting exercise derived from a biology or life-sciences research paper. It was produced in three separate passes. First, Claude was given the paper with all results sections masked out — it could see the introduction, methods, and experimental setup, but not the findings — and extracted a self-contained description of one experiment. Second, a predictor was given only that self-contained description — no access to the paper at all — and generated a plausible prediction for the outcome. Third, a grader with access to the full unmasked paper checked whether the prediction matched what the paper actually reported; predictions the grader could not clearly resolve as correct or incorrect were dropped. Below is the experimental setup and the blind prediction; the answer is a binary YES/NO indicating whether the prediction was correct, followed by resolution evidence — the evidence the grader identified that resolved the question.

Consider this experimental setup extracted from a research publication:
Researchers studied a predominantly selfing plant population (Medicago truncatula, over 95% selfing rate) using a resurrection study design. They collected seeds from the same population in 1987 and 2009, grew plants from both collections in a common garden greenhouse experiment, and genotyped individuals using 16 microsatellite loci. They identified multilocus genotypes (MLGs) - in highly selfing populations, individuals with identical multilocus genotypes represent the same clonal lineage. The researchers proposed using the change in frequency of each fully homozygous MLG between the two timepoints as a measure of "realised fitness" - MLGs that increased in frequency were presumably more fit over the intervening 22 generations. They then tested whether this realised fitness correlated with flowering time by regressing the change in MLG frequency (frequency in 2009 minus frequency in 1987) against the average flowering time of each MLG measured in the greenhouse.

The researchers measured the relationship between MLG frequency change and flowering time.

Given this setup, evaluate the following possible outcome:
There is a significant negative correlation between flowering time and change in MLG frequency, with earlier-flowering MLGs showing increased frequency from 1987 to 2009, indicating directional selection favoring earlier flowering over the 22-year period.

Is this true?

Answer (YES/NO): NO